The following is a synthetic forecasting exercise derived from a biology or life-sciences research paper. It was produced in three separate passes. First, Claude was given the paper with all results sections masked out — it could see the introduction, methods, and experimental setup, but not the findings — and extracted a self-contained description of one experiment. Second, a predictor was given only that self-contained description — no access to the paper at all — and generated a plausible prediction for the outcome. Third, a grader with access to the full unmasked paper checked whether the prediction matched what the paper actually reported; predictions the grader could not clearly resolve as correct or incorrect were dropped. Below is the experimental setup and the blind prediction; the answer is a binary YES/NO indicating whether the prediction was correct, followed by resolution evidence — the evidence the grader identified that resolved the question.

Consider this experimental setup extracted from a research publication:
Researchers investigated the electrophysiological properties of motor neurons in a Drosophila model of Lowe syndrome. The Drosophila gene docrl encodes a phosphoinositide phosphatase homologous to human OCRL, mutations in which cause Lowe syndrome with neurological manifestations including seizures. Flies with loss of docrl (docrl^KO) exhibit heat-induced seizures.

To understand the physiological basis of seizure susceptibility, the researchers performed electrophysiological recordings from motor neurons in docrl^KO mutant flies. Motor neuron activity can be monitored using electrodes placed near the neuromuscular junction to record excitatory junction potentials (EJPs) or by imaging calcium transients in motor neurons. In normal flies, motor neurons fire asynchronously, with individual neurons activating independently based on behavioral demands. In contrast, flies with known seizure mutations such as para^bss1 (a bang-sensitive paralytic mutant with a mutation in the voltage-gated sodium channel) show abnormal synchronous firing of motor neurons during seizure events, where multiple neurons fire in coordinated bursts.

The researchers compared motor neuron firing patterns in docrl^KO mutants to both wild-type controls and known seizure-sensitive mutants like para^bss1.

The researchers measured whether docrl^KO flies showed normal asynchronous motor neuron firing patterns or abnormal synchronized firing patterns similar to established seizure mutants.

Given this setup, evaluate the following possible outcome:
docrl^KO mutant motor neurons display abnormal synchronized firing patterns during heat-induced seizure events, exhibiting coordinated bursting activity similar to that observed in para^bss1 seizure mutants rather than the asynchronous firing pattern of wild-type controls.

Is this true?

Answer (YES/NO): NO